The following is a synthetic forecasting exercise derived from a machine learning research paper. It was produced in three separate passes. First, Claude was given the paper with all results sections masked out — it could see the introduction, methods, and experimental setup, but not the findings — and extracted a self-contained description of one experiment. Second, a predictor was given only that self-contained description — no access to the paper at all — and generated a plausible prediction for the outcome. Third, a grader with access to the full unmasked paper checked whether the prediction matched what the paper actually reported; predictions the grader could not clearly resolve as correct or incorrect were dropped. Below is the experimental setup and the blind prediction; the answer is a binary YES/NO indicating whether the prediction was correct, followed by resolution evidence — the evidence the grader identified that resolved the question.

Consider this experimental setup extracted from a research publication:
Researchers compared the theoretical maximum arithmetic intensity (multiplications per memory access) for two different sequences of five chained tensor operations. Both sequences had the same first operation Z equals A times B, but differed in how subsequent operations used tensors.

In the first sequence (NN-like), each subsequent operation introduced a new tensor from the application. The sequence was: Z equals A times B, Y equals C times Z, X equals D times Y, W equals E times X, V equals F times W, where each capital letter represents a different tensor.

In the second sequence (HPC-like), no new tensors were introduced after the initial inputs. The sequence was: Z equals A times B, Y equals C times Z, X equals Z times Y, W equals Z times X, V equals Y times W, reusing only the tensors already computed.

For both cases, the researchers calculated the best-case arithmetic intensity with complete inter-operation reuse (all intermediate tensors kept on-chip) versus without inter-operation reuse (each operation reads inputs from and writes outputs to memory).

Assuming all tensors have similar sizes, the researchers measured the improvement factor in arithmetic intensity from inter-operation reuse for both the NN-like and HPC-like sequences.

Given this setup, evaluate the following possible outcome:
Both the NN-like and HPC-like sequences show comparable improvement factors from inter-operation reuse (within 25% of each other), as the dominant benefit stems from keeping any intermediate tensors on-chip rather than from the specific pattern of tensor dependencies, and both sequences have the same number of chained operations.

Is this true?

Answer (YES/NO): NO